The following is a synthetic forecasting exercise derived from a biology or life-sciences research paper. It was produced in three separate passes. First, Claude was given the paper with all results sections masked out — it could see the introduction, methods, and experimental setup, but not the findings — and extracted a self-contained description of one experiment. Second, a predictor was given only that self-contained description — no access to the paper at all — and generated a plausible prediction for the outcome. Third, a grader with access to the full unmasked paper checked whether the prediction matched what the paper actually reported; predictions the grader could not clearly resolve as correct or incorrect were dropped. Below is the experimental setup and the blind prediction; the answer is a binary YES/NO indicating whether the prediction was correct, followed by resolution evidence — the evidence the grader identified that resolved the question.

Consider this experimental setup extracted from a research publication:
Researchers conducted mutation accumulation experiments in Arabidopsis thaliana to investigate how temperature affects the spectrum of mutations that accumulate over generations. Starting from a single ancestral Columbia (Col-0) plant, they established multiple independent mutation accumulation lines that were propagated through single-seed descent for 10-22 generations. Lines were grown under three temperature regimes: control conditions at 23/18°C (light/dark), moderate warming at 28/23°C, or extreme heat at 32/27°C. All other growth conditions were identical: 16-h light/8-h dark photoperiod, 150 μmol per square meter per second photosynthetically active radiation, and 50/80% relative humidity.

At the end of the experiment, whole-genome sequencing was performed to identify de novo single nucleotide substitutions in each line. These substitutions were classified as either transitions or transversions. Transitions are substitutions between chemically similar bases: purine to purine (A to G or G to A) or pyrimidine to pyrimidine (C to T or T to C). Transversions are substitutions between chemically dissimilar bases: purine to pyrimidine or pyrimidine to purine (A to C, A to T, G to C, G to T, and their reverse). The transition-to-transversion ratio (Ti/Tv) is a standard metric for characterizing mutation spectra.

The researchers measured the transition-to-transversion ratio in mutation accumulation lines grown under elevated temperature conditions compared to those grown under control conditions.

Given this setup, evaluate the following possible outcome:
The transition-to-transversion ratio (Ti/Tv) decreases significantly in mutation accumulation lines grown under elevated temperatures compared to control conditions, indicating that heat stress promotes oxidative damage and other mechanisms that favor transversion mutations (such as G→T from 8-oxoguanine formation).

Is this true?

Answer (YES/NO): YES